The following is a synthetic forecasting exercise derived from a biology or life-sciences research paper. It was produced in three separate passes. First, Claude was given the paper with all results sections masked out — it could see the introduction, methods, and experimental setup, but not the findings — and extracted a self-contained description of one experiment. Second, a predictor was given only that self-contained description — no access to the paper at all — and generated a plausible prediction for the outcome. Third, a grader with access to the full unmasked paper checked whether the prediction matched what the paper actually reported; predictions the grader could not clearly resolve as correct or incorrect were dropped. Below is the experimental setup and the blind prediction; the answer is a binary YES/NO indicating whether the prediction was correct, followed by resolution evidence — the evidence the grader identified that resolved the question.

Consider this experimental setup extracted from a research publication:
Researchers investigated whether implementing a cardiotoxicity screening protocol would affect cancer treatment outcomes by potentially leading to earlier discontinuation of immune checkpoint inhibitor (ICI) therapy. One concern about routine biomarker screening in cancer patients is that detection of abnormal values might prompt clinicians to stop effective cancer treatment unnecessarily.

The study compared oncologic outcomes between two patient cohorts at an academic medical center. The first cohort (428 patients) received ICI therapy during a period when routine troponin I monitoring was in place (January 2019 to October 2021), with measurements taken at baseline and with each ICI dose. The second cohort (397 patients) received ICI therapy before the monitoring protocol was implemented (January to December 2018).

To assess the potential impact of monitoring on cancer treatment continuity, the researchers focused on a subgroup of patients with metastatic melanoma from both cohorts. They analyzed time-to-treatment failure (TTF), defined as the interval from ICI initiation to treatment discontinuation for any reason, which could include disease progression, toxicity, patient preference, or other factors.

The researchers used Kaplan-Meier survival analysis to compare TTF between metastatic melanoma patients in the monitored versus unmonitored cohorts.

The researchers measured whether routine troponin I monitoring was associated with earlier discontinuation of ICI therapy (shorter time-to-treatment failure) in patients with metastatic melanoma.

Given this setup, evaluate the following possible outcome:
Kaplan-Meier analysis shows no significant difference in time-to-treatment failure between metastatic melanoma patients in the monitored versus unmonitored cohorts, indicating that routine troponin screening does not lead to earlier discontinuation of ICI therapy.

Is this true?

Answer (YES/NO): YES